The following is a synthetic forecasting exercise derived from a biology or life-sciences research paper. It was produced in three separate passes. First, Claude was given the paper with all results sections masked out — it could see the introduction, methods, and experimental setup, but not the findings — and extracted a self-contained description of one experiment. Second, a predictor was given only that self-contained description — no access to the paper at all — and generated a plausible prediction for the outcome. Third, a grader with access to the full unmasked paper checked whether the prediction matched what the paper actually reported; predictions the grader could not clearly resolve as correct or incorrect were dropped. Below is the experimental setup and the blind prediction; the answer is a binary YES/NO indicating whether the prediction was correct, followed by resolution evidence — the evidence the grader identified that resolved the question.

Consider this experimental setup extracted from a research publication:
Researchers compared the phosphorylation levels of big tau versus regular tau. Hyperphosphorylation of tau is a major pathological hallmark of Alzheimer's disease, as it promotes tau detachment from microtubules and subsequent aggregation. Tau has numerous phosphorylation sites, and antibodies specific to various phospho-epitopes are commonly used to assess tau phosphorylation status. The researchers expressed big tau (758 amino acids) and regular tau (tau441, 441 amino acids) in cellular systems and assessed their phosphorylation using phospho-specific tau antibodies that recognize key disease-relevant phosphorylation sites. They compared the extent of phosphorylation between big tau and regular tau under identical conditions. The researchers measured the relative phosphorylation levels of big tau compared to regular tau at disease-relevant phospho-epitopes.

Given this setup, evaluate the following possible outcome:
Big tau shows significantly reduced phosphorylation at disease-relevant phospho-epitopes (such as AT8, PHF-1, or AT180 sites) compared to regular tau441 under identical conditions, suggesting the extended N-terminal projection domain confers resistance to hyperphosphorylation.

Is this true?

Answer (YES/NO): YES